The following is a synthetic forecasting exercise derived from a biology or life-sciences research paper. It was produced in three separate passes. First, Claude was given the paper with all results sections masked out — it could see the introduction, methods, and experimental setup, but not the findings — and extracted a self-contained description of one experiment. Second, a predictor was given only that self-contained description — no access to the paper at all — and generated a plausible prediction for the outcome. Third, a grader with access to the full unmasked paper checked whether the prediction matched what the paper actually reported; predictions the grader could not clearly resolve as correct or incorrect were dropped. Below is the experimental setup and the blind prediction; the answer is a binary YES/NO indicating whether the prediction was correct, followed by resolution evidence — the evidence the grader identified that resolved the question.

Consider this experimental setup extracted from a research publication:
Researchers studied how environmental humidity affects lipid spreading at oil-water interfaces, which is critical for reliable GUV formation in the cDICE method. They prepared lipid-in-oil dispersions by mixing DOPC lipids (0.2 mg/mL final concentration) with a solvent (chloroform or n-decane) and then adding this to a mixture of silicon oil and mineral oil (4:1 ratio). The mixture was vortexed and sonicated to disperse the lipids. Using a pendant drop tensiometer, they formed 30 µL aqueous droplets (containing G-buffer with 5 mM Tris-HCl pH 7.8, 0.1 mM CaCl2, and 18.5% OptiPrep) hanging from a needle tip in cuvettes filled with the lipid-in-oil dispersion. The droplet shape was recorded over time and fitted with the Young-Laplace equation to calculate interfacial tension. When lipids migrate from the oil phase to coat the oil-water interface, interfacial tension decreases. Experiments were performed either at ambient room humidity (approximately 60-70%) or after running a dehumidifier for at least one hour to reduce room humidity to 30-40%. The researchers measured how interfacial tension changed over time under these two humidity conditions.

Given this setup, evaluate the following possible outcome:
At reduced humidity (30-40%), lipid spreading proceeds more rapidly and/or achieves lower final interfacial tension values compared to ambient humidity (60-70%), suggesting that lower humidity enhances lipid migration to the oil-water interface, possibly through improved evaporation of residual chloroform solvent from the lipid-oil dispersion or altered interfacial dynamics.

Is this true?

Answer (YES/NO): NO